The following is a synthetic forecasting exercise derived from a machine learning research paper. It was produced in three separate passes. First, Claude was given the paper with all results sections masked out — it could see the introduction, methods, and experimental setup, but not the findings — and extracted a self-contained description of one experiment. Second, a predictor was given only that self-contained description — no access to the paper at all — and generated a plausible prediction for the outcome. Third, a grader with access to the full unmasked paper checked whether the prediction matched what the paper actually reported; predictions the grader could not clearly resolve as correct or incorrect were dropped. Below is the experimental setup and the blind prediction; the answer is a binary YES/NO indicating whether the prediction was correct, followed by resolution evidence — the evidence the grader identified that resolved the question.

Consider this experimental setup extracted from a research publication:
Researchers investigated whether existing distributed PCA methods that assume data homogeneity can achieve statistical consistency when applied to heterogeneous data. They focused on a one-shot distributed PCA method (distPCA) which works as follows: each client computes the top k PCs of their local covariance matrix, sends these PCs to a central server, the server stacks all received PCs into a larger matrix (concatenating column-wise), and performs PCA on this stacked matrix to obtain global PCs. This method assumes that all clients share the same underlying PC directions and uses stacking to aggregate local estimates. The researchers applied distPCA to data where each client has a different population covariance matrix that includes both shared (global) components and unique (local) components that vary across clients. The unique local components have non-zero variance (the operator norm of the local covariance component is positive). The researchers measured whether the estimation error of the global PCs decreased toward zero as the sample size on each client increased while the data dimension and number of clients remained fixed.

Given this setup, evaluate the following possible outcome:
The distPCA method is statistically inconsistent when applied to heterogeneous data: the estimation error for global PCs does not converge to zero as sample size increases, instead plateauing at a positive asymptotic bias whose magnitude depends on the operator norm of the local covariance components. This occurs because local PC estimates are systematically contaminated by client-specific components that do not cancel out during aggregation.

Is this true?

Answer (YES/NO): YES